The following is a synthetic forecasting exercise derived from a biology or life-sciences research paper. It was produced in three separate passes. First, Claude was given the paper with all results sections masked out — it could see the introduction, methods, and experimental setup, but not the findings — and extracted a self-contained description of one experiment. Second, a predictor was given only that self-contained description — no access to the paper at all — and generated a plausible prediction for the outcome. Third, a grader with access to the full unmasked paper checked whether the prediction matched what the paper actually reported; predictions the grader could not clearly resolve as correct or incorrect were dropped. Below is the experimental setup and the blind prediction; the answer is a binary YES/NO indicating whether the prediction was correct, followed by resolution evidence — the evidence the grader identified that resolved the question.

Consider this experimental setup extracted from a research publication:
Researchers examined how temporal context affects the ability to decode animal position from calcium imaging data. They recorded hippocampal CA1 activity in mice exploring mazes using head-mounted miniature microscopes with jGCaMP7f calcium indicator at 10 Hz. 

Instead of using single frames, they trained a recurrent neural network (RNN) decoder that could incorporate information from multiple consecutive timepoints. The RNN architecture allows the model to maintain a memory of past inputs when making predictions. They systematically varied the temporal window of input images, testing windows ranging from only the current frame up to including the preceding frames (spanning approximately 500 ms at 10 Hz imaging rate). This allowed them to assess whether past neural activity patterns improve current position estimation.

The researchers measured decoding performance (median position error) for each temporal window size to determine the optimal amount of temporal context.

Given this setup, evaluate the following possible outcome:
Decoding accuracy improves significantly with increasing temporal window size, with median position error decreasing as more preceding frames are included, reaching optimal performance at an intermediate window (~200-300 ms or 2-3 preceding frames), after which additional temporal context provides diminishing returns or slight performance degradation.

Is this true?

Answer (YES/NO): NO